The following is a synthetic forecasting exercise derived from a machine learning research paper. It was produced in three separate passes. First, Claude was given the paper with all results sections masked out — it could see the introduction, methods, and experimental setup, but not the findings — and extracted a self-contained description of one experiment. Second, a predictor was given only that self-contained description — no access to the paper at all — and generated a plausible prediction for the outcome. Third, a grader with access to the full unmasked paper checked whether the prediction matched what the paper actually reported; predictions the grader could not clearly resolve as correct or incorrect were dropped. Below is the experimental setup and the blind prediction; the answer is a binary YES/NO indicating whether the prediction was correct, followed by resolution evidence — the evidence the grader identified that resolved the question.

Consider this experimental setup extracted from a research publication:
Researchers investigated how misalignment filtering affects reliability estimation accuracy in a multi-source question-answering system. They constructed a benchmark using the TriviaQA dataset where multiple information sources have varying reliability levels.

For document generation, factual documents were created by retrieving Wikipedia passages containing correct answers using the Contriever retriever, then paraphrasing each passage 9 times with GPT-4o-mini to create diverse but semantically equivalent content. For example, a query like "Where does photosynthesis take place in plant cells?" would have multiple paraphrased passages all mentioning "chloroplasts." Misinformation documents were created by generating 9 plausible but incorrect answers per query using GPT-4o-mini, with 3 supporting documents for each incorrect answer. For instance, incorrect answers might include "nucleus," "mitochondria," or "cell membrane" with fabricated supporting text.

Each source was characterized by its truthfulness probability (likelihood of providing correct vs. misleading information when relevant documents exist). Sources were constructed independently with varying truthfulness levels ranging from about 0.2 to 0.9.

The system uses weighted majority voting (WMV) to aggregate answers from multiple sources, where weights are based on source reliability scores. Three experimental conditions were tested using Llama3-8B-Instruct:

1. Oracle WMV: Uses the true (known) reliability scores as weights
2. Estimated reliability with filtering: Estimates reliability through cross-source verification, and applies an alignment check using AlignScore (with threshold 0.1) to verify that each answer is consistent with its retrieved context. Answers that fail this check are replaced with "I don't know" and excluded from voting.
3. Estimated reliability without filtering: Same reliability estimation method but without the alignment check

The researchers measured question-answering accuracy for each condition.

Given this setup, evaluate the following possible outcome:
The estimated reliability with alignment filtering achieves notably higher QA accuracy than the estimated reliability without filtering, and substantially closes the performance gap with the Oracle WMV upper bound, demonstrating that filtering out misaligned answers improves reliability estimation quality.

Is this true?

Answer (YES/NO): YES